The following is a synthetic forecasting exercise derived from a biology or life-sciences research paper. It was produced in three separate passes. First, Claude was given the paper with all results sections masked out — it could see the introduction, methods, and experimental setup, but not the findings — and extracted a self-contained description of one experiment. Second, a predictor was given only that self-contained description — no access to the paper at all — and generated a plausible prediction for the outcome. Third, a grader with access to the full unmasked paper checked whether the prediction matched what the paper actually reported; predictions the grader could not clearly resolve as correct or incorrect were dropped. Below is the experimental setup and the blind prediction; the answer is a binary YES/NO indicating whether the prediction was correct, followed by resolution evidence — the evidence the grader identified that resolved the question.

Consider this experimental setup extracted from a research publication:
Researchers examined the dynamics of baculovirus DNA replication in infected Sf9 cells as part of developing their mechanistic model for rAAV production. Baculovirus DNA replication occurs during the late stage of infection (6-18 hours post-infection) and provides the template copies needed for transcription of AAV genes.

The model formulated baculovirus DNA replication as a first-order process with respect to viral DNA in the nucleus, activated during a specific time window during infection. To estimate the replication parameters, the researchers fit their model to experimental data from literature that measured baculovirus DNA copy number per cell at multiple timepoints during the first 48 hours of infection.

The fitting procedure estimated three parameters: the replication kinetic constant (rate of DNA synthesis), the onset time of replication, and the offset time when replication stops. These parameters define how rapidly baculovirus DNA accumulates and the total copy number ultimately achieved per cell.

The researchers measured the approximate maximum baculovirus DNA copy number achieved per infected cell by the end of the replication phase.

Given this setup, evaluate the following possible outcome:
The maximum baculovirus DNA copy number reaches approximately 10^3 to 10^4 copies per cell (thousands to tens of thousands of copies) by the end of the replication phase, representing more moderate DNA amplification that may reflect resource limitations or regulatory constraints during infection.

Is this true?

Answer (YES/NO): NO